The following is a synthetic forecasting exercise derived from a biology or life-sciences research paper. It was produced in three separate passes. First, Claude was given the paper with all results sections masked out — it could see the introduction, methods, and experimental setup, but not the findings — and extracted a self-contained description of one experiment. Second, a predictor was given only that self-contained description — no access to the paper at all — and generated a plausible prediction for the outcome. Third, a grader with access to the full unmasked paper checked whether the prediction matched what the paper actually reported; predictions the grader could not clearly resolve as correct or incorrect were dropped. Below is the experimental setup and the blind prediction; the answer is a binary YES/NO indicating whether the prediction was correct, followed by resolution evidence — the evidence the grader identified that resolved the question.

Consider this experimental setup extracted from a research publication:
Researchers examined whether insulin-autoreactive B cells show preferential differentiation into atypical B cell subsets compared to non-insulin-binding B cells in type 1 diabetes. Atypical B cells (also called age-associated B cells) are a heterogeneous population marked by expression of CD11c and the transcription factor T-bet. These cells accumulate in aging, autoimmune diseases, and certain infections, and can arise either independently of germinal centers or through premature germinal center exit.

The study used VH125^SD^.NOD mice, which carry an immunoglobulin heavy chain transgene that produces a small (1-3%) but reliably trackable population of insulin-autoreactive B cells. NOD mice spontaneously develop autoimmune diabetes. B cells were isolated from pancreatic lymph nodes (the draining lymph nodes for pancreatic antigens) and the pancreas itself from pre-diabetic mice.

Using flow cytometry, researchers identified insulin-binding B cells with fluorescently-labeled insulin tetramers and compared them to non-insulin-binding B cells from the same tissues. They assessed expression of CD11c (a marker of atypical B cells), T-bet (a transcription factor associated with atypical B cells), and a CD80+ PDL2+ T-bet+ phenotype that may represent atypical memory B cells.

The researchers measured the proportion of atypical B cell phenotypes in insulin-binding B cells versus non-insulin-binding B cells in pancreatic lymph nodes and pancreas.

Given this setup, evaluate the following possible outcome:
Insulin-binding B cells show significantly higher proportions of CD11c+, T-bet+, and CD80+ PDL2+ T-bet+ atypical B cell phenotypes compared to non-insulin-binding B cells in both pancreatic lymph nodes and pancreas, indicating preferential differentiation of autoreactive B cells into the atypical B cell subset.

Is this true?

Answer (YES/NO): NO